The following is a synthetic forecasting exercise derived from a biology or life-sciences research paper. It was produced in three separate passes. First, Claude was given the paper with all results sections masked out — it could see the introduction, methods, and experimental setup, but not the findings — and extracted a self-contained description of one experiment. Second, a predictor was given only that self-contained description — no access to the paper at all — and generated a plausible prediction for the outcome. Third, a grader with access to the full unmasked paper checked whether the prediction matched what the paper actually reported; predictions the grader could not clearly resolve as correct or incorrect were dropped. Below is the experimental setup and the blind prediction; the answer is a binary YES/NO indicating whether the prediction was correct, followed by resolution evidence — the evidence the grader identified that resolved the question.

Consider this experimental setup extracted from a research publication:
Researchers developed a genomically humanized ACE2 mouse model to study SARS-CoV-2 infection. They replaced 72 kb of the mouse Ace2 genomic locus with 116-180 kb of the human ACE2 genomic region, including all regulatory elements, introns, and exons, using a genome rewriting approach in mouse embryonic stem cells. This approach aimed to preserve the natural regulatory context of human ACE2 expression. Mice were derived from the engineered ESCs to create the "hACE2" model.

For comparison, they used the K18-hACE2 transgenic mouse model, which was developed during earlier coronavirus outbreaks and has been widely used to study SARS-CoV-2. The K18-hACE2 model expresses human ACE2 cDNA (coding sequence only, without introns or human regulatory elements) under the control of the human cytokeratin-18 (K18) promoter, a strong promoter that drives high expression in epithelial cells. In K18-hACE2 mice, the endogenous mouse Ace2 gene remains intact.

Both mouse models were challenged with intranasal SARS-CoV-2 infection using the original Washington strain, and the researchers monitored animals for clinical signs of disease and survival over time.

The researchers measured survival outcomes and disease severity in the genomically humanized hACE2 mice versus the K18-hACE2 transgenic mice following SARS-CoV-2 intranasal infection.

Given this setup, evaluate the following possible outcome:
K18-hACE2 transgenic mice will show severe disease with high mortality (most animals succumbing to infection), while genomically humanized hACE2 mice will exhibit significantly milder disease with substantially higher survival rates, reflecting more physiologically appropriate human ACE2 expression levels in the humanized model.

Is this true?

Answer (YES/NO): YES